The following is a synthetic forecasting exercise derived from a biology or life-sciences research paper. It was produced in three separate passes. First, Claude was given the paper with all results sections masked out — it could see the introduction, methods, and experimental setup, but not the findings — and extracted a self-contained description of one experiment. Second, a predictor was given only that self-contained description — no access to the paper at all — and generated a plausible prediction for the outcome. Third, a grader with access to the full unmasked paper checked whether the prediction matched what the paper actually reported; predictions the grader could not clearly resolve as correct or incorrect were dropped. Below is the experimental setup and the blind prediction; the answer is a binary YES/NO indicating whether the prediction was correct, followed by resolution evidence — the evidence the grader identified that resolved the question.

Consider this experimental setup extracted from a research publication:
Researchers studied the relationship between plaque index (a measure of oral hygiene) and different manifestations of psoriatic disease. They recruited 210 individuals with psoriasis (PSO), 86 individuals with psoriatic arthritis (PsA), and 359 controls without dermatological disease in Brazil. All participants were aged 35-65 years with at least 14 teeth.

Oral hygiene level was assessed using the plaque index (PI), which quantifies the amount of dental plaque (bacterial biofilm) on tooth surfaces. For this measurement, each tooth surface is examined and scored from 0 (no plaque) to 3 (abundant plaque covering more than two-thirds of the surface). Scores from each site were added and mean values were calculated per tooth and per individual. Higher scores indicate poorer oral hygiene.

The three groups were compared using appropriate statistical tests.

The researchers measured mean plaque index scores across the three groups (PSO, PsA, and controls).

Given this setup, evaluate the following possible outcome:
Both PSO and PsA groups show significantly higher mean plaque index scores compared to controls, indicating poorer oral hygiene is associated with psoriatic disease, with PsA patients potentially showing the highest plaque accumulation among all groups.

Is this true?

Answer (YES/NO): NO